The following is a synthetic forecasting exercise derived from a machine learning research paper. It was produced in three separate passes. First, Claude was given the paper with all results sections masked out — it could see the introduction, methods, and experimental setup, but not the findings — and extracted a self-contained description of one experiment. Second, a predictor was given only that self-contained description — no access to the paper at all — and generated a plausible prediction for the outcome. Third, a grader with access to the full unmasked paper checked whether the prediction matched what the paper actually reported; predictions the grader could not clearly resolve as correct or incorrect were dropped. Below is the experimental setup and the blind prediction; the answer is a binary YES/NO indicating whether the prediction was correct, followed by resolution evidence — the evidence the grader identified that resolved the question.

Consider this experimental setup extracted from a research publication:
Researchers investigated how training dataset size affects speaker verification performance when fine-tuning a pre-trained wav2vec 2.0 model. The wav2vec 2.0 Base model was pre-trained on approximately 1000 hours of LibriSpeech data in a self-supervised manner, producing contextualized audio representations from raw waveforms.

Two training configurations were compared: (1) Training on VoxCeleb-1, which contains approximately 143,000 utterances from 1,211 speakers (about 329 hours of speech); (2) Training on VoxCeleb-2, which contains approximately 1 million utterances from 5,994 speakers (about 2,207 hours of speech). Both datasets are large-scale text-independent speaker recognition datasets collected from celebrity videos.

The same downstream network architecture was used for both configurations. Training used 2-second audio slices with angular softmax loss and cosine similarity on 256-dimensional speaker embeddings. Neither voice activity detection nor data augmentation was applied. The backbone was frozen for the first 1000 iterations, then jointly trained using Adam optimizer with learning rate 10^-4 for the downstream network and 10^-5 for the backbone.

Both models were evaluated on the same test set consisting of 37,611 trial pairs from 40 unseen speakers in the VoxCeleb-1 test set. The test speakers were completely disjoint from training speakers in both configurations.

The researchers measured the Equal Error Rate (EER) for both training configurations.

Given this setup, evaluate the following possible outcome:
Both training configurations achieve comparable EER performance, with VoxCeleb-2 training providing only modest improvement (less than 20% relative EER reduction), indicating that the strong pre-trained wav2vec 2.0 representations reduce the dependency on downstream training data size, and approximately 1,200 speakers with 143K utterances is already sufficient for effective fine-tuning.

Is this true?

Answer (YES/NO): NO